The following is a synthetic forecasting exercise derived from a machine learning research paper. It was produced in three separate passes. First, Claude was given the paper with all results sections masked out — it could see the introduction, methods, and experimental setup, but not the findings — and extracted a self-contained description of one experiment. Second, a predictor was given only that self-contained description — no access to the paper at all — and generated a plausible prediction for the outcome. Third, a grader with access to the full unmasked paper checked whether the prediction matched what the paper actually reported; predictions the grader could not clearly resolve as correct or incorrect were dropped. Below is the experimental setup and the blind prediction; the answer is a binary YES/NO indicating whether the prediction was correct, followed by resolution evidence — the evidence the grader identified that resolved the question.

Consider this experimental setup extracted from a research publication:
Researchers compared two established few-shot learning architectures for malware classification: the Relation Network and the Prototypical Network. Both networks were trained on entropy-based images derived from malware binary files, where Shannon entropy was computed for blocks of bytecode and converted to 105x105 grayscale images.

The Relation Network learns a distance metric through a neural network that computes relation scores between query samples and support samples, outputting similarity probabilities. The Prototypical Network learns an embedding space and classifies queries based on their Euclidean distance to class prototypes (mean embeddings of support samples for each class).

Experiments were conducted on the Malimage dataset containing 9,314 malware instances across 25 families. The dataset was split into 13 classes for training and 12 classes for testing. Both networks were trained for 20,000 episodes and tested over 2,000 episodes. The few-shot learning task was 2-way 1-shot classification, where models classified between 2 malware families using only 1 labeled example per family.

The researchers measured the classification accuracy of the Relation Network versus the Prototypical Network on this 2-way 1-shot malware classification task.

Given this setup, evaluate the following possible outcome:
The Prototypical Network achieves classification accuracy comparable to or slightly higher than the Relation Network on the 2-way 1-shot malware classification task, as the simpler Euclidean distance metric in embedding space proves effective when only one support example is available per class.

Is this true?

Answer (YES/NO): NO